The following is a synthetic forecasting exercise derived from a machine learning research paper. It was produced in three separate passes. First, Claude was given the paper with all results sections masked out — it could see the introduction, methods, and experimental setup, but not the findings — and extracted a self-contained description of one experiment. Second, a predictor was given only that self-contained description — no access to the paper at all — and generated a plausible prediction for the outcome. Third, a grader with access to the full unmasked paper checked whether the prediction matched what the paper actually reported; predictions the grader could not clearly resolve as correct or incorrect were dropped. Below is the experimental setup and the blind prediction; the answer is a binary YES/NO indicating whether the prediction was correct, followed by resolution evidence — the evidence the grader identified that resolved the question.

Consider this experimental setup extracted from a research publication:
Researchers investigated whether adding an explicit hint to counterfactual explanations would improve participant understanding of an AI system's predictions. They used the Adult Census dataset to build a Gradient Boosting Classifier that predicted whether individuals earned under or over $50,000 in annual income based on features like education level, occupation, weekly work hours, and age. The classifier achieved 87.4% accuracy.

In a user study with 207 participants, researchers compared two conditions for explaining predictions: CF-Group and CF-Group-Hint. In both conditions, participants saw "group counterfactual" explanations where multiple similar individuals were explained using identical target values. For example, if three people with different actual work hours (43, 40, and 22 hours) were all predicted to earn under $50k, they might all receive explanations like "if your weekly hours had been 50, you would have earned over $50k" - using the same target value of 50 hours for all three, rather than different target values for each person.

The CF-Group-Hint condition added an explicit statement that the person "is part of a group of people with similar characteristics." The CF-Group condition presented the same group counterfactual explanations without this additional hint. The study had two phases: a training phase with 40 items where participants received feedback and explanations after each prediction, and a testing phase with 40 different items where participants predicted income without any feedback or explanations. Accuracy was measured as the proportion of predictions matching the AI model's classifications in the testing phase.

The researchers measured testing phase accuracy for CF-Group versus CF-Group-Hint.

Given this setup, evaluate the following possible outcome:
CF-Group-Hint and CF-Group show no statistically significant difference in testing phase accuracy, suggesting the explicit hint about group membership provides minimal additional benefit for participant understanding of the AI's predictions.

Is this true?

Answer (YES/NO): YES